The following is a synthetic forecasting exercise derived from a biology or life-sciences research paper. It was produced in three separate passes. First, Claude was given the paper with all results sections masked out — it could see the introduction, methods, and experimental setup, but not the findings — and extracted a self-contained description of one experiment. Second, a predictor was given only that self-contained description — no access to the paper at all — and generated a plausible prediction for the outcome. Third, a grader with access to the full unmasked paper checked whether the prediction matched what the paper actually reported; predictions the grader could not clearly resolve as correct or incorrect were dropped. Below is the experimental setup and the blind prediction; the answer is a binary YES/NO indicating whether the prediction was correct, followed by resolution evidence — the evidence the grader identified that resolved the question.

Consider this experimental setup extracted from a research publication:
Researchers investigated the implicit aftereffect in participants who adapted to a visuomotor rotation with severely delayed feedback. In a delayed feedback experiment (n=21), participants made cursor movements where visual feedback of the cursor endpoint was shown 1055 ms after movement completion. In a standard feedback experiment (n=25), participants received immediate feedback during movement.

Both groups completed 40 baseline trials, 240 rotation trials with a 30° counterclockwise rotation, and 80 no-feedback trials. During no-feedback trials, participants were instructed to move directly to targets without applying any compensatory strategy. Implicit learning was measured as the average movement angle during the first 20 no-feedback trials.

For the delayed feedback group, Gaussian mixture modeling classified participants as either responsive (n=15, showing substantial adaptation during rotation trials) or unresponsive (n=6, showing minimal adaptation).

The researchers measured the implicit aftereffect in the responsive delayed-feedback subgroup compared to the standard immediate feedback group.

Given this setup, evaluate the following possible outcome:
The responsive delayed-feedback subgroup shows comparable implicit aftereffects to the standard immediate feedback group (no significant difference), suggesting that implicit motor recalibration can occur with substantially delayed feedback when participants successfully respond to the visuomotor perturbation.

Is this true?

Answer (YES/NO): NO